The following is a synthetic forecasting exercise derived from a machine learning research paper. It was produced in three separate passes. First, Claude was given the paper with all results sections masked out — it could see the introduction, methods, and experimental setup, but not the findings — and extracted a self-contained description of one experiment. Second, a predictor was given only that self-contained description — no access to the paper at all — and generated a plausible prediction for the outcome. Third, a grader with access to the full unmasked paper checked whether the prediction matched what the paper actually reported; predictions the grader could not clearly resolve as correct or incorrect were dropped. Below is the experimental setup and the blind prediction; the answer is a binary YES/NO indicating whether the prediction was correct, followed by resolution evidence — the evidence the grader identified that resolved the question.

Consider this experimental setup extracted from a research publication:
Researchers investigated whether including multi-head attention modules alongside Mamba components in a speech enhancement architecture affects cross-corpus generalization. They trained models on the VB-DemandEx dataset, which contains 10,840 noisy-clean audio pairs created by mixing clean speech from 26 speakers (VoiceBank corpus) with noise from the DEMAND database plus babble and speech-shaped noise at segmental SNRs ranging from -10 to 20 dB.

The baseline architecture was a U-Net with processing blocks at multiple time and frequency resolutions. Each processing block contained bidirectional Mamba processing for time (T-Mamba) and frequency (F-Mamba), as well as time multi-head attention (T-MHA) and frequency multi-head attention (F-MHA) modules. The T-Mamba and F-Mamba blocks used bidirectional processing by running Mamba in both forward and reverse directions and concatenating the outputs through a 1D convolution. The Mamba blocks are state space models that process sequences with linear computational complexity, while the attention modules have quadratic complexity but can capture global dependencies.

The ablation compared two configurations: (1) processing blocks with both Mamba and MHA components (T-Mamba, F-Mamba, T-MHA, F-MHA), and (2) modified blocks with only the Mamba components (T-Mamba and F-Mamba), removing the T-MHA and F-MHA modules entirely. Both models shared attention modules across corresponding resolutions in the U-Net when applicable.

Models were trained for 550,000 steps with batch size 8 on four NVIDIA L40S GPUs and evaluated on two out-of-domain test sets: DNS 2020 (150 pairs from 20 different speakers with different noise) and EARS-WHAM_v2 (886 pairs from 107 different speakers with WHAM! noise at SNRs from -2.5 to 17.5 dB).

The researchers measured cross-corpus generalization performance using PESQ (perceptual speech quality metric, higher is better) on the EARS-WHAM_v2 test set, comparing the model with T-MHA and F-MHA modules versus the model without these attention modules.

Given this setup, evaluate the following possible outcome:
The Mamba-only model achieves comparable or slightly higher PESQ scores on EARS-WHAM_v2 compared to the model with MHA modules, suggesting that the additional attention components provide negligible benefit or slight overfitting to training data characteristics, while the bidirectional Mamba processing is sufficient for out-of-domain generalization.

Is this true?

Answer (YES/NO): NO